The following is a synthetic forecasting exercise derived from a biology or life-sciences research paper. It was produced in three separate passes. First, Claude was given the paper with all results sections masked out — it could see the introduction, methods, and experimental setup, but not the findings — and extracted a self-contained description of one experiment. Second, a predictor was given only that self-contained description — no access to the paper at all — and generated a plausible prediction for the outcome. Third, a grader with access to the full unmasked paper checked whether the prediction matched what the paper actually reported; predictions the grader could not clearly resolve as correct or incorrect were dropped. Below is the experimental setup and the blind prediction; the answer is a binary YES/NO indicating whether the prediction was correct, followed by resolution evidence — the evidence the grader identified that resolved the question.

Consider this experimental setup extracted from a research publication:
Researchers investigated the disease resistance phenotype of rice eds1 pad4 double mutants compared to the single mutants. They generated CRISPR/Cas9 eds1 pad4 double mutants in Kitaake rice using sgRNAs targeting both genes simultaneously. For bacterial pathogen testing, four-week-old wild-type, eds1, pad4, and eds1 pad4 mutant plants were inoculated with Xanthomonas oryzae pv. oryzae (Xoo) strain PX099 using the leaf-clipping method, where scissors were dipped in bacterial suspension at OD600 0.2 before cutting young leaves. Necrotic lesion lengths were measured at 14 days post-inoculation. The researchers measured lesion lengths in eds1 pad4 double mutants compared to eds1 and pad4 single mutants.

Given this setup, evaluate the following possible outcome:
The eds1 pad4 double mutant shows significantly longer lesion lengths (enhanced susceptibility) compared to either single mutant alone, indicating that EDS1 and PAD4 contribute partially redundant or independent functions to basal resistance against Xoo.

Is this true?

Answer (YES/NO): NO